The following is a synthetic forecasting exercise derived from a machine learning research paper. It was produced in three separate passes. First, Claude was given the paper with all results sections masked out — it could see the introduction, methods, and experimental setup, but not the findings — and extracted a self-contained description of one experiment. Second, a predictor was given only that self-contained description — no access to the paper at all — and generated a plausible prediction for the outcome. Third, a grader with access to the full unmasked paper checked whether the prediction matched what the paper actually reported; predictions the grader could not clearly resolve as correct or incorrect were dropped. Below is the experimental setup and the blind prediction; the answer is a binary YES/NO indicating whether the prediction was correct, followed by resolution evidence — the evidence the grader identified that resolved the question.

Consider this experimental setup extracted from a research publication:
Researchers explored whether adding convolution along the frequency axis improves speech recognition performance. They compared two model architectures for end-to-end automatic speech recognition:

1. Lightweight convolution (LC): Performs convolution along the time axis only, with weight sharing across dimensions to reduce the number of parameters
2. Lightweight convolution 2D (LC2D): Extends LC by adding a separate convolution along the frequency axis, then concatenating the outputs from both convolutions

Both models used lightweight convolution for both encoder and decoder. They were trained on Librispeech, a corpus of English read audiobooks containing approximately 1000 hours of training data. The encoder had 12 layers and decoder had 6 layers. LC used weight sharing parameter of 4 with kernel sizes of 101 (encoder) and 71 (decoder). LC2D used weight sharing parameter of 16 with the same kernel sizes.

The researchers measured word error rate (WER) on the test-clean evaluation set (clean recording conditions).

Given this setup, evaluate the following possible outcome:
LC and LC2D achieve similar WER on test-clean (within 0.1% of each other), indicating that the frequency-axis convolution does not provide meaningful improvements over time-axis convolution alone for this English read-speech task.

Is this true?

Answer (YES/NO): YES